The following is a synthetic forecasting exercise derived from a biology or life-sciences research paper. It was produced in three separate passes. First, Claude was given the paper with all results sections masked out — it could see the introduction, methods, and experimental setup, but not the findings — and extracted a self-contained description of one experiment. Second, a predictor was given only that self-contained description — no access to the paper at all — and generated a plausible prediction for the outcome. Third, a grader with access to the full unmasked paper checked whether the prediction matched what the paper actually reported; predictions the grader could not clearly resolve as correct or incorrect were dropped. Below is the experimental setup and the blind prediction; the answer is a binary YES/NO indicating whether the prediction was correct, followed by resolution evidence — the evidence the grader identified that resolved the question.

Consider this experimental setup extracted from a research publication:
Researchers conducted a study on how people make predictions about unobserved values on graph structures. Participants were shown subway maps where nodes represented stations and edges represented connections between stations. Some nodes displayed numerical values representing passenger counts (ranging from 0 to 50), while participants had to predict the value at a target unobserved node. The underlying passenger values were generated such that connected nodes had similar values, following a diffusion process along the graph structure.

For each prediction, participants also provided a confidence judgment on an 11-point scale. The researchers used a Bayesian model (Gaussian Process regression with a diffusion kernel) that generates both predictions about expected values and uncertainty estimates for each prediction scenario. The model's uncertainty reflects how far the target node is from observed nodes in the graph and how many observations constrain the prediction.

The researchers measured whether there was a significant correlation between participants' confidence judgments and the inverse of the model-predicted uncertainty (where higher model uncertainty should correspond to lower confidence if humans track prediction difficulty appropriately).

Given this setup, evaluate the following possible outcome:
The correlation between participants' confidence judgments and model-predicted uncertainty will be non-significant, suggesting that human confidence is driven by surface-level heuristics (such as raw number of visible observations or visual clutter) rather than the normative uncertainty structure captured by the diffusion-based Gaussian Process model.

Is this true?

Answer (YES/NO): NO